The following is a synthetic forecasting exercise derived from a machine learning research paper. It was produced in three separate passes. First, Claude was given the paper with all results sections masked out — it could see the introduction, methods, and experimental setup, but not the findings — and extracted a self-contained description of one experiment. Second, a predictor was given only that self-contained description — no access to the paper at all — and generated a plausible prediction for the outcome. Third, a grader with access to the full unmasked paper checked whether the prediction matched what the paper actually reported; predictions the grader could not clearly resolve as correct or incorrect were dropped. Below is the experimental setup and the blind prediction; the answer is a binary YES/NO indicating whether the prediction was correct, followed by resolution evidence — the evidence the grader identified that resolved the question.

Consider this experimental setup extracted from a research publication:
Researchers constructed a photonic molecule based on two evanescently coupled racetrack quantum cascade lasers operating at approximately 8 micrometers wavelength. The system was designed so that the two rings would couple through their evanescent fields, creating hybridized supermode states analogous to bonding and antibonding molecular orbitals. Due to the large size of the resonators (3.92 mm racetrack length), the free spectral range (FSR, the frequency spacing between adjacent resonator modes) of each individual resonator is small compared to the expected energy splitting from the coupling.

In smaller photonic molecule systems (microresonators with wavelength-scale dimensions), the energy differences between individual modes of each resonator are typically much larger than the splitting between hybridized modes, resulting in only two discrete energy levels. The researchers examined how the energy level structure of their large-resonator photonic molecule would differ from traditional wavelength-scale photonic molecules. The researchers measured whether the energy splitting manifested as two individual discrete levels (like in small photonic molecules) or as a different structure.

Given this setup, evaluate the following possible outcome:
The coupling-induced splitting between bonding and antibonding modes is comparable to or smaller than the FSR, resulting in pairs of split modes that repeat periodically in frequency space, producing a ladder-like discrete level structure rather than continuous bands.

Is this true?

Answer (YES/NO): NO